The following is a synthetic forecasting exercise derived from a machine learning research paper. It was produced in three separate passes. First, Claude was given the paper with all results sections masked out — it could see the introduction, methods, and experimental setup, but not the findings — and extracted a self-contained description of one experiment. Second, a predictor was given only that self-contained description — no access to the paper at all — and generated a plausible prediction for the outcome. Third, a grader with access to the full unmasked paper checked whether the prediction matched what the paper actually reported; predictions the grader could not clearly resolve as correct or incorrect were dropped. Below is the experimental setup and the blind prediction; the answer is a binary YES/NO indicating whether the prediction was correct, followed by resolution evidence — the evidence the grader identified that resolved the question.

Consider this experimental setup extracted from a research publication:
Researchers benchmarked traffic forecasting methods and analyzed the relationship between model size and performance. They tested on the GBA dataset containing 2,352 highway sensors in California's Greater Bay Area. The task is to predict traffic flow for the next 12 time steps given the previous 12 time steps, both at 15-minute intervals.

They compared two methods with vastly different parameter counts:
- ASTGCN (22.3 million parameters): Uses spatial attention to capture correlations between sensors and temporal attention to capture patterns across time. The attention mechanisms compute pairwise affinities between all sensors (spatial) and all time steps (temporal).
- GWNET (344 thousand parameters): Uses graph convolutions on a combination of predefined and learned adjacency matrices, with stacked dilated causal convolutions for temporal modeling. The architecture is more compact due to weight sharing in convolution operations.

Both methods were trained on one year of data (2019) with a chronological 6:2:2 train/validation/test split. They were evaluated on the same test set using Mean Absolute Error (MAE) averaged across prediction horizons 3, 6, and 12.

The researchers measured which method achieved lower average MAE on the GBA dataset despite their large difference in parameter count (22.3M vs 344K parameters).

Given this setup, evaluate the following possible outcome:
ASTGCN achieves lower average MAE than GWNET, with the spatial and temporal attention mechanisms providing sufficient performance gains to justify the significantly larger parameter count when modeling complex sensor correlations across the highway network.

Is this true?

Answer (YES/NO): NO